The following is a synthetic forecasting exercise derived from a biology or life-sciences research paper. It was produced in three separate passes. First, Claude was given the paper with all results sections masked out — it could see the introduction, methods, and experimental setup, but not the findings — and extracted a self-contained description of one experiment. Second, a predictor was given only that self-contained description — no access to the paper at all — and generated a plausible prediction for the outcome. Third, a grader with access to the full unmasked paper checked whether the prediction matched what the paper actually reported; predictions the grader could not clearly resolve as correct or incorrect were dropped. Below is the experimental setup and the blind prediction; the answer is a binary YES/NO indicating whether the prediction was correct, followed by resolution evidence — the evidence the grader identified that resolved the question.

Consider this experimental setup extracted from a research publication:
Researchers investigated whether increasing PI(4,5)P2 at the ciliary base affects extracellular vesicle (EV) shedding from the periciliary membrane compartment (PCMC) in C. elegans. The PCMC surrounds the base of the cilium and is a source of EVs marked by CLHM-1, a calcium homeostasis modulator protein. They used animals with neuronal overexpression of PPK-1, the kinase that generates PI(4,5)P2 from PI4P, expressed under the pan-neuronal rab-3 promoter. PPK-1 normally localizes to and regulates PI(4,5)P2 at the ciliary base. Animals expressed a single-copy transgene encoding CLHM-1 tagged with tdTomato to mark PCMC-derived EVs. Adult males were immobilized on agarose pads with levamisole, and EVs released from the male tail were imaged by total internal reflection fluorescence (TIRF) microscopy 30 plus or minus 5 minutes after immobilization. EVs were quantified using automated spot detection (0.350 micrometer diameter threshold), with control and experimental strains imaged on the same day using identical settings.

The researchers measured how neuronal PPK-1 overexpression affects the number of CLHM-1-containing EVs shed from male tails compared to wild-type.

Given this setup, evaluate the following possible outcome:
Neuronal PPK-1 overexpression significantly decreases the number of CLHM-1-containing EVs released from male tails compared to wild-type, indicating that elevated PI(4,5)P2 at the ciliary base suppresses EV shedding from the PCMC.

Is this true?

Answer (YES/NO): YES